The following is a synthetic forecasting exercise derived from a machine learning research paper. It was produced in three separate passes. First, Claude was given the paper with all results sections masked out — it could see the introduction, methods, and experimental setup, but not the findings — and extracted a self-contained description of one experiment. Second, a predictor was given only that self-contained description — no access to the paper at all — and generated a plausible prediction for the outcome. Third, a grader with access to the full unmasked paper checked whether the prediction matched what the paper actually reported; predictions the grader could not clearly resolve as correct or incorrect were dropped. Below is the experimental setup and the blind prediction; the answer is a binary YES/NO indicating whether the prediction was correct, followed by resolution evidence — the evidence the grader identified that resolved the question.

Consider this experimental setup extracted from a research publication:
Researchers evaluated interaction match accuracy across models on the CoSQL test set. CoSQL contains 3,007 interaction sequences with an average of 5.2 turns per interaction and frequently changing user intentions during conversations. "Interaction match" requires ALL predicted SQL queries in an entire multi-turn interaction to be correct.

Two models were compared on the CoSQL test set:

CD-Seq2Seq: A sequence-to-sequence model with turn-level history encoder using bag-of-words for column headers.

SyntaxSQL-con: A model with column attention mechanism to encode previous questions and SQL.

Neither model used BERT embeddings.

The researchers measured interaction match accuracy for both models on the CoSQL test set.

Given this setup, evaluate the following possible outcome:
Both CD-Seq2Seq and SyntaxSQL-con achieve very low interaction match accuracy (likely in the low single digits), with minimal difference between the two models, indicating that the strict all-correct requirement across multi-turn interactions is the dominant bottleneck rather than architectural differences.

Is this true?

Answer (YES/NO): YES